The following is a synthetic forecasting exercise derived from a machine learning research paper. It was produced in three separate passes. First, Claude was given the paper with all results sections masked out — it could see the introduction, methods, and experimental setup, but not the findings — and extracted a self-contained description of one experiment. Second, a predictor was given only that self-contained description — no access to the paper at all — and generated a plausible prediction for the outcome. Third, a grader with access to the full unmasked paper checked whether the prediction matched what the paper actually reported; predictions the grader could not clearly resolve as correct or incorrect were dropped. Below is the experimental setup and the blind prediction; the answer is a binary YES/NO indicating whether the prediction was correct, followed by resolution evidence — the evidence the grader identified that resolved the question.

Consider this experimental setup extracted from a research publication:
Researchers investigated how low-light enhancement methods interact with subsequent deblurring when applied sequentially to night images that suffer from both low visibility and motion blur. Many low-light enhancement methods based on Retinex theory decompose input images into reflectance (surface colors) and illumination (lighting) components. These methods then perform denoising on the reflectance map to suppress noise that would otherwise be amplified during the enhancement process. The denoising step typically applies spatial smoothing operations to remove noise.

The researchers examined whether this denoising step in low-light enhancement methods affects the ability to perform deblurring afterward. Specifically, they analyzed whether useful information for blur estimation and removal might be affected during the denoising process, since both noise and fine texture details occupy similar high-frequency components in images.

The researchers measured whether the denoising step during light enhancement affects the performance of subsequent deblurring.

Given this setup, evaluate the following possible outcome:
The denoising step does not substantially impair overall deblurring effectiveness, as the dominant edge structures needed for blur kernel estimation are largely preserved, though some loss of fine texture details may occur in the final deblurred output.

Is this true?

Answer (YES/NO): NO